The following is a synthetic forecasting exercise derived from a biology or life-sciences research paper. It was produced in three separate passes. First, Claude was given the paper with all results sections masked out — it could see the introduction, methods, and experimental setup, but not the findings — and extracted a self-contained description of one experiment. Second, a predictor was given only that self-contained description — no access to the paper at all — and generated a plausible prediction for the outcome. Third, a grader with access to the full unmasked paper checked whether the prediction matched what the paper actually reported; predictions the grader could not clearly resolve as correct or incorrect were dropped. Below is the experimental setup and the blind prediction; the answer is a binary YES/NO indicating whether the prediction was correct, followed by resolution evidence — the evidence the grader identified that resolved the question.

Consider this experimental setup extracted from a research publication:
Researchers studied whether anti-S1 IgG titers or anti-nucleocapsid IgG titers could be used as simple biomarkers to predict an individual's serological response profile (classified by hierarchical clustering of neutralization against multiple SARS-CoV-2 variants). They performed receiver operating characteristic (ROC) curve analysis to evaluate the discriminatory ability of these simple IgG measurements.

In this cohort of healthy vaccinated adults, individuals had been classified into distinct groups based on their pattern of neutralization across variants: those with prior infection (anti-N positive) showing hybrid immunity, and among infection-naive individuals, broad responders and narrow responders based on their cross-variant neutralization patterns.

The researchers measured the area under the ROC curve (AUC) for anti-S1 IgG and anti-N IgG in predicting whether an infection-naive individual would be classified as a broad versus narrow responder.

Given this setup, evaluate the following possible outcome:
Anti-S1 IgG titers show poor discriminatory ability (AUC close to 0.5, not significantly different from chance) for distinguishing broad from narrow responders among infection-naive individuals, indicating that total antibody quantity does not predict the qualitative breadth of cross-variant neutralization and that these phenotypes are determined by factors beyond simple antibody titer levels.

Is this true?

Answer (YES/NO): YES